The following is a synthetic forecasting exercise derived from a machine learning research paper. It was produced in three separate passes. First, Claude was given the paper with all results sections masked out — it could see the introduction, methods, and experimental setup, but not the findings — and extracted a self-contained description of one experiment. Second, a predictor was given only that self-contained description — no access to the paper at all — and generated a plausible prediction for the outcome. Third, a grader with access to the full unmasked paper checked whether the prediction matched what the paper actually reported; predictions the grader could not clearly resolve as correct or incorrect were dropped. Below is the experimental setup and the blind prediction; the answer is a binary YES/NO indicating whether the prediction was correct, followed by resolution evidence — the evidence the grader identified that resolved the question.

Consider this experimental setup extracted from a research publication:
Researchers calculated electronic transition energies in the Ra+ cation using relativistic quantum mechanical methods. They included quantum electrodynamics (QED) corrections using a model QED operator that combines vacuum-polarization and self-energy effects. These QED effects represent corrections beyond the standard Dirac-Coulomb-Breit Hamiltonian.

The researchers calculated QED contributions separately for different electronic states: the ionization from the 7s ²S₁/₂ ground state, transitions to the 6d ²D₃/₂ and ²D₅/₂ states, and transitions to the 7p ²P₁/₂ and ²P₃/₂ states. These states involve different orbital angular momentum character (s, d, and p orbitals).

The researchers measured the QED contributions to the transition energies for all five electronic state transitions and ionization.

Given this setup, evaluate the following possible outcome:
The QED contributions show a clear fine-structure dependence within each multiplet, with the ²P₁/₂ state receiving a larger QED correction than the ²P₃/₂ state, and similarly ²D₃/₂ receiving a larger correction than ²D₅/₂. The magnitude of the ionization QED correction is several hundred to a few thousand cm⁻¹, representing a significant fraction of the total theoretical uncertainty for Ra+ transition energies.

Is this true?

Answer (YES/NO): NO